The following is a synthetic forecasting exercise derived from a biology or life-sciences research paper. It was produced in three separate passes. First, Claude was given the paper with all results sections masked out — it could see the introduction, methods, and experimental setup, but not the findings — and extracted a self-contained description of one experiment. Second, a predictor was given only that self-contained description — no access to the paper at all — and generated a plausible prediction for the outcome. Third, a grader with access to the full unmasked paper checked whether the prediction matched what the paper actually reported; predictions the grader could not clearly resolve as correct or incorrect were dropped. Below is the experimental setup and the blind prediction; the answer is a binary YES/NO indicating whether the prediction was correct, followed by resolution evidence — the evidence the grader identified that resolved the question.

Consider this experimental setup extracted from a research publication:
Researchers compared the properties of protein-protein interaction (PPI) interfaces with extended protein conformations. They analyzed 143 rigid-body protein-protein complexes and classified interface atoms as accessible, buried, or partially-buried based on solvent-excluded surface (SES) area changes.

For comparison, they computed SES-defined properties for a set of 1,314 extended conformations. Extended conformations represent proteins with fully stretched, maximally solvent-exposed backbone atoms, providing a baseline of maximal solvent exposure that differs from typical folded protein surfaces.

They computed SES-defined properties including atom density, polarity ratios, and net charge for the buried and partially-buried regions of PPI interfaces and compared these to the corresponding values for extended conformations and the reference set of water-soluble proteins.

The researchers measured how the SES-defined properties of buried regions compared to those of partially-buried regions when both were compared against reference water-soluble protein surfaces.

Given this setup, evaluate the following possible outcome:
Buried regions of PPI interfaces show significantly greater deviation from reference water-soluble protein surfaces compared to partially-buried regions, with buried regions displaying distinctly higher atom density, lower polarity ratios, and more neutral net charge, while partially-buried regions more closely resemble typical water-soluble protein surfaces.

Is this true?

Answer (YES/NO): NO